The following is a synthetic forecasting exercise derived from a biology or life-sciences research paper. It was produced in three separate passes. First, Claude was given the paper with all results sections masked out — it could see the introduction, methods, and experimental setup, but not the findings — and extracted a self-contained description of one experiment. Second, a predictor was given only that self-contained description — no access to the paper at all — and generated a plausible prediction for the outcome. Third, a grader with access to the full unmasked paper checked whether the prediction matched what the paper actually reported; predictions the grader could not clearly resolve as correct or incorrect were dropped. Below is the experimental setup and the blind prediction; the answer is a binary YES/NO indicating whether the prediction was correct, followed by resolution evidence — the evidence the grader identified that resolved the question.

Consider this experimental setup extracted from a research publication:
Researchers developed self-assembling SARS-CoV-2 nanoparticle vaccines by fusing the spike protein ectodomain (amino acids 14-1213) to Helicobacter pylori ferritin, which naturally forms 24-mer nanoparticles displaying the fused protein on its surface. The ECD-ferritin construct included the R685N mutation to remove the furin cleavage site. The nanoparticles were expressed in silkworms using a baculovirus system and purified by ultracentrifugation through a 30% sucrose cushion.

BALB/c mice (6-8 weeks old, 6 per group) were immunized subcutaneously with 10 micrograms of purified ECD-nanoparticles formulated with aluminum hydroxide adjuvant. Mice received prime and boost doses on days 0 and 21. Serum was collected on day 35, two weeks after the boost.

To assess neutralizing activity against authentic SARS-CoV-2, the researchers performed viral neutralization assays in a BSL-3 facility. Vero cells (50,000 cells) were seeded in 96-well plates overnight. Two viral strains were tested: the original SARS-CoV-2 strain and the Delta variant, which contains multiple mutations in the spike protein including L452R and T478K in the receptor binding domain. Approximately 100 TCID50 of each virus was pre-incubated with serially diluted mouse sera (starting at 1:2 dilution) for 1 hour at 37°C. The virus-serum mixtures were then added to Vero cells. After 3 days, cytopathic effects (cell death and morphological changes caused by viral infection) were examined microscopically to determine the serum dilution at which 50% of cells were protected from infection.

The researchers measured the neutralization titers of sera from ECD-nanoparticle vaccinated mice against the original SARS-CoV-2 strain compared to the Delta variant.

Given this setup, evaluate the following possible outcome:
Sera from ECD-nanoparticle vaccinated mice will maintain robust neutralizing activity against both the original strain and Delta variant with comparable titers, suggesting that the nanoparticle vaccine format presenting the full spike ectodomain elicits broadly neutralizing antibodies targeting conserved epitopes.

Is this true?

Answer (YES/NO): NO